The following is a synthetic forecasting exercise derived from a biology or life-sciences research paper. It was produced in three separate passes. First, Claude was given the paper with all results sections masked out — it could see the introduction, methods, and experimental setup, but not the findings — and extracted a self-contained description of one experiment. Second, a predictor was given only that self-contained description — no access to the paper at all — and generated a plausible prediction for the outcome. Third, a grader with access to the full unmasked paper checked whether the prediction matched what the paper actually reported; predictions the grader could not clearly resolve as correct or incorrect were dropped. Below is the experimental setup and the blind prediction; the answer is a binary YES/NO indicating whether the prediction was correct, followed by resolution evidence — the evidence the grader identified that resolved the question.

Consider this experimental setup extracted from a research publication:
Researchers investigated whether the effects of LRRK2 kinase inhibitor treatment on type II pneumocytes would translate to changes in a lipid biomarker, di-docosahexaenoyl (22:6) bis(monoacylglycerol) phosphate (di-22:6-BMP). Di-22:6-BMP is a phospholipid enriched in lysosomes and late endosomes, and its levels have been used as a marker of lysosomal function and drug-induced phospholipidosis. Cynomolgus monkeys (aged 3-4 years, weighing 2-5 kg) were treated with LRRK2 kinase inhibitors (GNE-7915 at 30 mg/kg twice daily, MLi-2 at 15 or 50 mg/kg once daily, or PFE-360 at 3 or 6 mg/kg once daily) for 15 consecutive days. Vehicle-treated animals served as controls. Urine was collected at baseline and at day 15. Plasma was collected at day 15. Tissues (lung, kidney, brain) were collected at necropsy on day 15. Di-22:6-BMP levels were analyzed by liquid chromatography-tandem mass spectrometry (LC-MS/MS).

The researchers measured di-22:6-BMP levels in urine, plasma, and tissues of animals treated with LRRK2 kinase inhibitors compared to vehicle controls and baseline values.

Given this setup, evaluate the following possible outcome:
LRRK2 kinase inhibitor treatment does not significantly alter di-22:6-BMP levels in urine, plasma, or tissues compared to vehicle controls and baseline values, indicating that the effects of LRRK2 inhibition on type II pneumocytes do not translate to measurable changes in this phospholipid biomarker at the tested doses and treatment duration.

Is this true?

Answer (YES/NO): NO